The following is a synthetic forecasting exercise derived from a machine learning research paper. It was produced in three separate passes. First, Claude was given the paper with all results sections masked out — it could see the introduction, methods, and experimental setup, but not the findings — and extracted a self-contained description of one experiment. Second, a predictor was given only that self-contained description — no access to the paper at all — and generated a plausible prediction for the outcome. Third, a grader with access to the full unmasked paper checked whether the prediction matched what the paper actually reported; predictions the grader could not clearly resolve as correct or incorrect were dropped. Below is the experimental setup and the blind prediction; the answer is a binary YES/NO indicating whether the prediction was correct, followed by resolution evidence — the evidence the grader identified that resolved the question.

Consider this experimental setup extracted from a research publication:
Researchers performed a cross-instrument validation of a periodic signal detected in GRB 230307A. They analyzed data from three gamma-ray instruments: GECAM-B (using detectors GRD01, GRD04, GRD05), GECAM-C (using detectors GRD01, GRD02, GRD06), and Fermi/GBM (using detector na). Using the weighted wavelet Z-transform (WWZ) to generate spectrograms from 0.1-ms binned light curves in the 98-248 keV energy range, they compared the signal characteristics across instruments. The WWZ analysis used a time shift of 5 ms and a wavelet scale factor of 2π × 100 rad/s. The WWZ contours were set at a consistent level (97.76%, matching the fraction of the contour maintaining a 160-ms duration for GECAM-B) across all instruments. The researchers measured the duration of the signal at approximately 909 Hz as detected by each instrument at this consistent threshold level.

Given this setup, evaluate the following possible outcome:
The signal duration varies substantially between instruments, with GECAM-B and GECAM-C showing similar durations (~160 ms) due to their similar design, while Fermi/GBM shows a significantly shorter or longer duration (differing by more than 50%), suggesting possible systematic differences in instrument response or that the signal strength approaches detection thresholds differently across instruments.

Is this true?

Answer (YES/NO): YES